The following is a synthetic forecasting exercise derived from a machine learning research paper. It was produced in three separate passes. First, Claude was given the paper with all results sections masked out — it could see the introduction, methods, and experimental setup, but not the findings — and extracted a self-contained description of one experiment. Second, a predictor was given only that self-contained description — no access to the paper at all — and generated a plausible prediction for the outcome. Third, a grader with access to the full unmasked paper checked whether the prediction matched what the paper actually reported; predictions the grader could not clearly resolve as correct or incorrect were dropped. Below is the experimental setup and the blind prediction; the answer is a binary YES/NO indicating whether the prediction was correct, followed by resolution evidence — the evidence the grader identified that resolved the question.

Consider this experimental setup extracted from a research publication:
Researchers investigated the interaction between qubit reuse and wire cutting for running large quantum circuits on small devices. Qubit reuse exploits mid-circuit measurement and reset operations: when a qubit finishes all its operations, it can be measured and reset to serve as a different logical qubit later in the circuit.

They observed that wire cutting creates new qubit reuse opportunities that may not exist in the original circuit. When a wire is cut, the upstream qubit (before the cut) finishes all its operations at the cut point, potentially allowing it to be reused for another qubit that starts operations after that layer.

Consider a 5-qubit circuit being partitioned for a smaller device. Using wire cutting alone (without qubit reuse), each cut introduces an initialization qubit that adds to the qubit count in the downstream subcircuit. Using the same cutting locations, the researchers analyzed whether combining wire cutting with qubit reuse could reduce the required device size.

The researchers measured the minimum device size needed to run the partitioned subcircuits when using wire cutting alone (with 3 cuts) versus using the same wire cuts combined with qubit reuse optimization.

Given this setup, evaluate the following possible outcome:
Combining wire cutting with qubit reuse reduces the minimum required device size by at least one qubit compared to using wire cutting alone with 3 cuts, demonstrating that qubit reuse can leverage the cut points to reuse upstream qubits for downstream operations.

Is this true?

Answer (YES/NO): YES